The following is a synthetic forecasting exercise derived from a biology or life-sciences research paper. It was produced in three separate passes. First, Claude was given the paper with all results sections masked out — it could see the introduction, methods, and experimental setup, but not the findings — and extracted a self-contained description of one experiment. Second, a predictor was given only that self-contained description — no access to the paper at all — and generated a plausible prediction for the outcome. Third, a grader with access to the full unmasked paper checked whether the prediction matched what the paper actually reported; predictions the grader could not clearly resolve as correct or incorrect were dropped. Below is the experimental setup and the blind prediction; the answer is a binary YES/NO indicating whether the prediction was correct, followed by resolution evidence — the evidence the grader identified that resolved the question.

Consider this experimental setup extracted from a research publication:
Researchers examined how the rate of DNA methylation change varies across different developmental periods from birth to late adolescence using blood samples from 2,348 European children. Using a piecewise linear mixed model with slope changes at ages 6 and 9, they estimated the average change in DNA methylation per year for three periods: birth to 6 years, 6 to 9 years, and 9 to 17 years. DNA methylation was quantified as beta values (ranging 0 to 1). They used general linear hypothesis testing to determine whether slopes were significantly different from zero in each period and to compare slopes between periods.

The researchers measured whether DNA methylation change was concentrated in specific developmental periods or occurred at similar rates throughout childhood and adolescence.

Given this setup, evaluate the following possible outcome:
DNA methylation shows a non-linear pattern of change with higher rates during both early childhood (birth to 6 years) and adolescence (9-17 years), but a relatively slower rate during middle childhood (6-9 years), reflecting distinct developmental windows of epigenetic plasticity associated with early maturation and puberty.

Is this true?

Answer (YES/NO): NO